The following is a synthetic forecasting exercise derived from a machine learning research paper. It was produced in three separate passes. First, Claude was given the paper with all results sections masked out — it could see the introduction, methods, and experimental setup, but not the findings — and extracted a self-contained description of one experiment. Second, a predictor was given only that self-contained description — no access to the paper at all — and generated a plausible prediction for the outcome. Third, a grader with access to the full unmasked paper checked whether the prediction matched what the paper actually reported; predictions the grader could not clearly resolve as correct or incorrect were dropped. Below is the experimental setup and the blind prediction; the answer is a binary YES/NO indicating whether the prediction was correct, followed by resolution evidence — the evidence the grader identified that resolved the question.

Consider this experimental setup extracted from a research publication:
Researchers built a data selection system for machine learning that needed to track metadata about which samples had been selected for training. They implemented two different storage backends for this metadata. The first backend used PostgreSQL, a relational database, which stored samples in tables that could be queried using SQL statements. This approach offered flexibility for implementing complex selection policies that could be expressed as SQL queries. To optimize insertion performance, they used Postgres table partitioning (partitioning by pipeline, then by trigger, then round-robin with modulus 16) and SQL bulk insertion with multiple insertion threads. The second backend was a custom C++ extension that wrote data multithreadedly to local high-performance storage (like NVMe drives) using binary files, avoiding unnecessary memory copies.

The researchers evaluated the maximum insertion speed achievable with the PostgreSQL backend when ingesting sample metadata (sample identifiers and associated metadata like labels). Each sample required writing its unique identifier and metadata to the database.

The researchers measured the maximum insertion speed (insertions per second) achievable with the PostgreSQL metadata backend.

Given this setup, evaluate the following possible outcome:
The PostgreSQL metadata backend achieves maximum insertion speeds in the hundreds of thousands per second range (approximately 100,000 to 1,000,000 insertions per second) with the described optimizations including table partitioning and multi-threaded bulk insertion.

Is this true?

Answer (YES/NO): YES